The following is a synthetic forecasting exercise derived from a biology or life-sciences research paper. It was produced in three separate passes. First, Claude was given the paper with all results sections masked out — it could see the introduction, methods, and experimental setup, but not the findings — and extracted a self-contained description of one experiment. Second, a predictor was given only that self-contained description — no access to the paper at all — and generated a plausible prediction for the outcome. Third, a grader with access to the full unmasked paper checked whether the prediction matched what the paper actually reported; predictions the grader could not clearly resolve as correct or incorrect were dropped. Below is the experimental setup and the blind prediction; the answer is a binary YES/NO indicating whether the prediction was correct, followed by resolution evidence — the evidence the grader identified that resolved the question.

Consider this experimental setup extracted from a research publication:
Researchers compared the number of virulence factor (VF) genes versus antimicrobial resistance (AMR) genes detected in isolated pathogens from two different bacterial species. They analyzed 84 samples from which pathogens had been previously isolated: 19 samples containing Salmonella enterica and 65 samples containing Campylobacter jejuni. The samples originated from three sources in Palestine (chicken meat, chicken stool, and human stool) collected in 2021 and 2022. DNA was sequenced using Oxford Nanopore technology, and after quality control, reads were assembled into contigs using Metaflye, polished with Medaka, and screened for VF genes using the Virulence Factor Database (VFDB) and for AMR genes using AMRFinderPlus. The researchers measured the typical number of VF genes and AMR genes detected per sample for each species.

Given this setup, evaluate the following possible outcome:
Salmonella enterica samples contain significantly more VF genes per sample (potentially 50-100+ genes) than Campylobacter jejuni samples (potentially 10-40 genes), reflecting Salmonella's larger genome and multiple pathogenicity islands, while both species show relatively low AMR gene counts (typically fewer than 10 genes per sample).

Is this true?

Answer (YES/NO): NO